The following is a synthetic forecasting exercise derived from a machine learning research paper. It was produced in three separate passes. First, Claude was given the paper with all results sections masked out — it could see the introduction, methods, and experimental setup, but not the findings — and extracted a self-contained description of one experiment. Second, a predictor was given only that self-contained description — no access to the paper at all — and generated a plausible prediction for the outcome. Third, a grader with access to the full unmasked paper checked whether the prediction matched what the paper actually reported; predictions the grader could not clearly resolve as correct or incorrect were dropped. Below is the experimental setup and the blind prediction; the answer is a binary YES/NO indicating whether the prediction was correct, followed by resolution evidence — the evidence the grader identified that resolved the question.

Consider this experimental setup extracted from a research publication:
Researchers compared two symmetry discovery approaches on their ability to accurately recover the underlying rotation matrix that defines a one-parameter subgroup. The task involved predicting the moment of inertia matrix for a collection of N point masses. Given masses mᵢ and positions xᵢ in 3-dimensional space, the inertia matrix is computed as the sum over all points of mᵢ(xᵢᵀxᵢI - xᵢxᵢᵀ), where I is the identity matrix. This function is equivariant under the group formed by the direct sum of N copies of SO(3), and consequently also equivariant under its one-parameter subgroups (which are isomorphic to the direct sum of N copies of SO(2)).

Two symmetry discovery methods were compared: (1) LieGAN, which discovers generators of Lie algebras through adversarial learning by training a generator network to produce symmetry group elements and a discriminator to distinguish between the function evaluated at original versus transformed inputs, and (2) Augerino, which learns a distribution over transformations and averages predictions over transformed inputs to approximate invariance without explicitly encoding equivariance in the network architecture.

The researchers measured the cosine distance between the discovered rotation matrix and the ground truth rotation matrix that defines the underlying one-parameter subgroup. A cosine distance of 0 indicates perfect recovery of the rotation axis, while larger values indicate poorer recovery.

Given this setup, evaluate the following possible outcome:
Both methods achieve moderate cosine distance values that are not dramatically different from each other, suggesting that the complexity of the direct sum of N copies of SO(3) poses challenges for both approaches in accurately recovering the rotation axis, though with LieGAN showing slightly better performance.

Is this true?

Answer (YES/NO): NO